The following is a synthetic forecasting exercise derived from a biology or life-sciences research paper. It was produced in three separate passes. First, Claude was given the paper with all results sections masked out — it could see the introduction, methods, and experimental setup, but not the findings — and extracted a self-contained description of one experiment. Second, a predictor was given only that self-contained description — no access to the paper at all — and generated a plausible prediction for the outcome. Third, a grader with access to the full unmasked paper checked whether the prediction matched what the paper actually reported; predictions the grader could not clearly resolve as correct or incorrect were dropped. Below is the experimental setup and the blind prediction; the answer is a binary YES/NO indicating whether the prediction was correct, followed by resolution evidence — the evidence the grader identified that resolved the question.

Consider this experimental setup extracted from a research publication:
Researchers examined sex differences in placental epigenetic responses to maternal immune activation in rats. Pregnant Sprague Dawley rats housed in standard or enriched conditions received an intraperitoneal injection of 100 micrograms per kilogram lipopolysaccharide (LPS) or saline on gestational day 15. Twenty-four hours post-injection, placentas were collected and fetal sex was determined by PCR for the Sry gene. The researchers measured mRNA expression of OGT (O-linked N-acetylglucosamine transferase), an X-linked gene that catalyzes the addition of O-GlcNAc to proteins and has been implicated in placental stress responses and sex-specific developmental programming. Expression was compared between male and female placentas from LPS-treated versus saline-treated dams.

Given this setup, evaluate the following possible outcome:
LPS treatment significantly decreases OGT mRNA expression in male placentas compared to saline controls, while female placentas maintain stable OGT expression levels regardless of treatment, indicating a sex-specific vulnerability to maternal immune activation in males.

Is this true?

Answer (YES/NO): NO